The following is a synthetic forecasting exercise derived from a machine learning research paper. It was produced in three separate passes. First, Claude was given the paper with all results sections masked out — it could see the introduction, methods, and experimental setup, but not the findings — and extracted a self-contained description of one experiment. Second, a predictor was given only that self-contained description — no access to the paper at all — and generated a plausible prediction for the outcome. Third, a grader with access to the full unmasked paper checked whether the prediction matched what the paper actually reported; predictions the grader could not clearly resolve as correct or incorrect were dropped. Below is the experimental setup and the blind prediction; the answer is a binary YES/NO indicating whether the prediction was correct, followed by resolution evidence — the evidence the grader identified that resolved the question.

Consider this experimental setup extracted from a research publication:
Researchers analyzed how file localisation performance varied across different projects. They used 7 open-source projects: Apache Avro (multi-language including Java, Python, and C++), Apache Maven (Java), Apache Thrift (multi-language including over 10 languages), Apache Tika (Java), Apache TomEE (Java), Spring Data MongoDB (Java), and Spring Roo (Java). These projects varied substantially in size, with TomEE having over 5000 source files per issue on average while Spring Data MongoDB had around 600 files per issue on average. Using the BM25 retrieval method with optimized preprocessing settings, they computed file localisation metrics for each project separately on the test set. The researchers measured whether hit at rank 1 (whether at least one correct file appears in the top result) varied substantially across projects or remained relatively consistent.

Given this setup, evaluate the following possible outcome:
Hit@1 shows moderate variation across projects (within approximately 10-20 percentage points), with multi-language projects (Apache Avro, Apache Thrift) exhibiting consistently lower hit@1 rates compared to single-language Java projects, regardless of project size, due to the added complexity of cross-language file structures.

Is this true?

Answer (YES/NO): NO